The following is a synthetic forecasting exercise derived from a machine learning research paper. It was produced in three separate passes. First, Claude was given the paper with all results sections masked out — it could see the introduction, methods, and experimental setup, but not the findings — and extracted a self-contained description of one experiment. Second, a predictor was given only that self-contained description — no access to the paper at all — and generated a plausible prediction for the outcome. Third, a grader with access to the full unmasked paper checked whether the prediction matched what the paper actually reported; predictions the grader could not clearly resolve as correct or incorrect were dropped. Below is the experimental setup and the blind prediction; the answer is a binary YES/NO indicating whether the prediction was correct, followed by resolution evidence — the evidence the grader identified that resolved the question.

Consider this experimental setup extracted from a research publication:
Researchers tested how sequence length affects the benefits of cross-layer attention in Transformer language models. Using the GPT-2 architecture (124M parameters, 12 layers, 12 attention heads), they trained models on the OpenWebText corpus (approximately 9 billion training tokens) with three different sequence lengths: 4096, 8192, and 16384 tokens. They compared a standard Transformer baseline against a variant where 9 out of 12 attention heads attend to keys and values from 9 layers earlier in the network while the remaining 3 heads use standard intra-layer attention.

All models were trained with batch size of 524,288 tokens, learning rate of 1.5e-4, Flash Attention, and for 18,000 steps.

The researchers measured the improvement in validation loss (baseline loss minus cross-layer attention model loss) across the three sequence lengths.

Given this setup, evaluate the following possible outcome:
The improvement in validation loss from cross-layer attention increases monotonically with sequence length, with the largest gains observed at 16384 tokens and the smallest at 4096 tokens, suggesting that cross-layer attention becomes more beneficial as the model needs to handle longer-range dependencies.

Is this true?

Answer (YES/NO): NO